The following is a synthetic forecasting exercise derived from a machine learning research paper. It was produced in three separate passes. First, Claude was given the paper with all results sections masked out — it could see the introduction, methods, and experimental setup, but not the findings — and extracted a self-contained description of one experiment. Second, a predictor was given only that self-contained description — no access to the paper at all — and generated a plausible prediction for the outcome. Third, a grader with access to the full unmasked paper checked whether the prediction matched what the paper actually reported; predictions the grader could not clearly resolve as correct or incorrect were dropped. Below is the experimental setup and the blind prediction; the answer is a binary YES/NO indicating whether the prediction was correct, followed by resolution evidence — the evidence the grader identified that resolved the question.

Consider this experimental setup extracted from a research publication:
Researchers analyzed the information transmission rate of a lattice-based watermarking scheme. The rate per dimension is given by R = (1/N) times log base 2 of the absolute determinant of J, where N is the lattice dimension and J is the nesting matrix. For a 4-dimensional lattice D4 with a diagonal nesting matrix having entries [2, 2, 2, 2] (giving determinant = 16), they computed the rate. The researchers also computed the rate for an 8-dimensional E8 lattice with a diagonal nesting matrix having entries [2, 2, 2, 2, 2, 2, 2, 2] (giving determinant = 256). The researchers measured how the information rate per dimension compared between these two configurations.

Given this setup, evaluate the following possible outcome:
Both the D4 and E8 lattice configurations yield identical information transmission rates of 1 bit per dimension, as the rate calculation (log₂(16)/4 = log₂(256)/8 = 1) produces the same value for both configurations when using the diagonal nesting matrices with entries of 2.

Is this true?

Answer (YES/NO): YES